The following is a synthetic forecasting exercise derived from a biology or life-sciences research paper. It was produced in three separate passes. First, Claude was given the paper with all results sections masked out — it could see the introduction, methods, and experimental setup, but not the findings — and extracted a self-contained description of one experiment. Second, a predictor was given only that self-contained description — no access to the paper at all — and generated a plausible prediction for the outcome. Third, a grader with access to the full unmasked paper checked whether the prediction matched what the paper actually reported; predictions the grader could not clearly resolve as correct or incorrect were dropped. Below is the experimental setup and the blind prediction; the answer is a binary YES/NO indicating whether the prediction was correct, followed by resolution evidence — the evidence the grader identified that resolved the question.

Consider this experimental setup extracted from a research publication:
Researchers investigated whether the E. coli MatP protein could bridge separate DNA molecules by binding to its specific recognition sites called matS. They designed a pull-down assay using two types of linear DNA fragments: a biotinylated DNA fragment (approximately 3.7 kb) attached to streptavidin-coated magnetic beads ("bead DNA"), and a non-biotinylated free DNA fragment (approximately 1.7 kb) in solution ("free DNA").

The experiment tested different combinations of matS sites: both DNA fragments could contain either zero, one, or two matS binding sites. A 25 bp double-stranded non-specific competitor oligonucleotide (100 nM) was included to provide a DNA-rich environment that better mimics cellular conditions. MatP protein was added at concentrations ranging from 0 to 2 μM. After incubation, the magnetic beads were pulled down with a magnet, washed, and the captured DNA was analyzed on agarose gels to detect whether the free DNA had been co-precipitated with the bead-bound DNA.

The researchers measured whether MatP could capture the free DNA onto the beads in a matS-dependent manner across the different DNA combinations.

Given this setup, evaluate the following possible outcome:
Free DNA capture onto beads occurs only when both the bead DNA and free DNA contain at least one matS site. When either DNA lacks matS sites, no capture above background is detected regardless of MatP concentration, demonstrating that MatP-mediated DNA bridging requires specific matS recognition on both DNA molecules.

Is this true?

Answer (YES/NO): NO